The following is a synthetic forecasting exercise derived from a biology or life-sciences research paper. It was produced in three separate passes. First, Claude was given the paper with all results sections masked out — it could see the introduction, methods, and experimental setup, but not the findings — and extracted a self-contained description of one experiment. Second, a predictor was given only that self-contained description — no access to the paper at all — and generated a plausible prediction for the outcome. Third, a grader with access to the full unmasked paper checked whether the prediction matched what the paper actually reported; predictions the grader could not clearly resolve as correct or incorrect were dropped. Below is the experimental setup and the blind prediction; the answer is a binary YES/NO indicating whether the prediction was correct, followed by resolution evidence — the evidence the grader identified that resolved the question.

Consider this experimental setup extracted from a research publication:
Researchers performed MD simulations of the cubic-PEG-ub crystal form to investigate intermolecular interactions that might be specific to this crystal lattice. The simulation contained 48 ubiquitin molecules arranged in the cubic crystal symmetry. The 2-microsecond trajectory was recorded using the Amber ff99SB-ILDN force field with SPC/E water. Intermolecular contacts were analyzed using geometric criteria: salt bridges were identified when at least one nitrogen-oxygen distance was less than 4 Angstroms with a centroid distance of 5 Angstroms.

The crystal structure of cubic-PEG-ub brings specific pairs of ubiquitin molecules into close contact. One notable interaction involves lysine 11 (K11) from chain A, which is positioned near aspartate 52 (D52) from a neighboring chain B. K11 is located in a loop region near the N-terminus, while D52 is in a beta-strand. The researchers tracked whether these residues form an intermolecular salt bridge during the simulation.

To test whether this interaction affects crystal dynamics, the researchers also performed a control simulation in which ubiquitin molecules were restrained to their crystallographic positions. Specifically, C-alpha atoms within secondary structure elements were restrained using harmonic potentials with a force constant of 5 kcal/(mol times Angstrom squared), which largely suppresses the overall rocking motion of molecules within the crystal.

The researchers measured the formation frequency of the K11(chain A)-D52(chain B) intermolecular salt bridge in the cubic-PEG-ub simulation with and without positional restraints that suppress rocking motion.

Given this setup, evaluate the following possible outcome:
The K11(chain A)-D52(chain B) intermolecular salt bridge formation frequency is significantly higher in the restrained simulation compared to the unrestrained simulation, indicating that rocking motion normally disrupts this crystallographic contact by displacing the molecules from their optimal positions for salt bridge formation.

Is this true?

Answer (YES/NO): NO